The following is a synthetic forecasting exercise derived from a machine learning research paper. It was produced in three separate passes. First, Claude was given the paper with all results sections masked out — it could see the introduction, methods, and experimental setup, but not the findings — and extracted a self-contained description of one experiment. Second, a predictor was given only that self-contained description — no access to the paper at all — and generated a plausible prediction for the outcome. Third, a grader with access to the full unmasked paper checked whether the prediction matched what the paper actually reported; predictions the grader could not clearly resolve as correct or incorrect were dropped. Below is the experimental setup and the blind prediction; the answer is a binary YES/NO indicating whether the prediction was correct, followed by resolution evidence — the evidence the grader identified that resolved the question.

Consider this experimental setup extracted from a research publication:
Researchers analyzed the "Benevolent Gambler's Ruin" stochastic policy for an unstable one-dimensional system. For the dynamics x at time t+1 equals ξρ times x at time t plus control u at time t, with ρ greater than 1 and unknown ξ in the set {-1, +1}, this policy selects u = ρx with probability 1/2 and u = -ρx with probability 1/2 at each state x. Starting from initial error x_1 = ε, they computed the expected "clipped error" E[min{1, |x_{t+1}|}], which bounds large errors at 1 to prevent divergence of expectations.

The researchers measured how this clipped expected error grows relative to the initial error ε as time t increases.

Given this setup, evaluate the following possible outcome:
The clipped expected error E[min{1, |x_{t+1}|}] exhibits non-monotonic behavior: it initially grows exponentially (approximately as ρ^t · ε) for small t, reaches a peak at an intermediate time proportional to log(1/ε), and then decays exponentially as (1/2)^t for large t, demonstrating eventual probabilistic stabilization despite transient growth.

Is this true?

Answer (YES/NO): YES